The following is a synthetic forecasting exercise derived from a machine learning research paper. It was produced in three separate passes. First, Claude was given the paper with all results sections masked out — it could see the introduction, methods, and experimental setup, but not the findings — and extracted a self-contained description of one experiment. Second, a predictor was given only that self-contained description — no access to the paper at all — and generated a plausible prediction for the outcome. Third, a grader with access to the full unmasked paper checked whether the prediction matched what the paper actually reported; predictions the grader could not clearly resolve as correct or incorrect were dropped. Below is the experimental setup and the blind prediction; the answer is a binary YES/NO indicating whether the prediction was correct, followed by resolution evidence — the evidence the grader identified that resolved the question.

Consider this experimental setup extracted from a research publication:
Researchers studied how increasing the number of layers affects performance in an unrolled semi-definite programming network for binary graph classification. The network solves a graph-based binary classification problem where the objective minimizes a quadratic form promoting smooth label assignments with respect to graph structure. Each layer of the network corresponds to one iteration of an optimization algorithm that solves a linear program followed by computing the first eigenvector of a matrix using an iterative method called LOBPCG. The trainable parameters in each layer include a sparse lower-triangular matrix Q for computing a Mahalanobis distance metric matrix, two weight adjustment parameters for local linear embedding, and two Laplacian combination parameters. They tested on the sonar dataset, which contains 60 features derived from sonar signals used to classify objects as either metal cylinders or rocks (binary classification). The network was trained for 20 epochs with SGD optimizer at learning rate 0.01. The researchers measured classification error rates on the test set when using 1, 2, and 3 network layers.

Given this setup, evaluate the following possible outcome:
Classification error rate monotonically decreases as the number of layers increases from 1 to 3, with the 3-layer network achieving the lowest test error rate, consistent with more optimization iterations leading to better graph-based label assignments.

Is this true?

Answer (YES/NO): YES